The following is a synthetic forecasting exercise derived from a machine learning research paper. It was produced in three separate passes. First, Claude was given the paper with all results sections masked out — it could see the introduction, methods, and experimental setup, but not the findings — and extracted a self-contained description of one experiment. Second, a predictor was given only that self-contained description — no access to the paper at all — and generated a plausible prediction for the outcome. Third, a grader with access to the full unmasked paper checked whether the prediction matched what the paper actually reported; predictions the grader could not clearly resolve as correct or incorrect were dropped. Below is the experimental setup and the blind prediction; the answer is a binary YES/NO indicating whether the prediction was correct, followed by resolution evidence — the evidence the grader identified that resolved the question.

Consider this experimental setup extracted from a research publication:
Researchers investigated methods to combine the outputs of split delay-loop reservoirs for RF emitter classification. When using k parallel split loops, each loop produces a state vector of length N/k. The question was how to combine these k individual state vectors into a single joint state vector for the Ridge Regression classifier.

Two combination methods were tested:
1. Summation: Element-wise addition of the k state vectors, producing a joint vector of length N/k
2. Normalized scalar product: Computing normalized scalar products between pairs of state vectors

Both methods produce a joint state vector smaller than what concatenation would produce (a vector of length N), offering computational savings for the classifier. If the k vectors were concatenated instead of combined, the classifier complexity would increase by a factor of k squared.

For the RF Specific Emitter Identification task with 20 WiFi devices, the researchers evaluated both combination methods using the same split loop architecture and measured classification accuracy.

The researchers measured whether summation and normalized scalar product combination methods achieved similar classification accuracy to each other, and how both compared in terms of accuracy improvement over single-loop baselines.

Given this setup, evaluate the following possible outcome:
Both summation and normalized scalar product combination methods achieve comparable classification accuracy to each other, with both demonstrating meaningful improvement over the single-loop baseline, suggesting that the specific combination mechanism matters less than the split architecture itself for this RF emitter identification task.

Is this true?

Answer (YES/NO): YES